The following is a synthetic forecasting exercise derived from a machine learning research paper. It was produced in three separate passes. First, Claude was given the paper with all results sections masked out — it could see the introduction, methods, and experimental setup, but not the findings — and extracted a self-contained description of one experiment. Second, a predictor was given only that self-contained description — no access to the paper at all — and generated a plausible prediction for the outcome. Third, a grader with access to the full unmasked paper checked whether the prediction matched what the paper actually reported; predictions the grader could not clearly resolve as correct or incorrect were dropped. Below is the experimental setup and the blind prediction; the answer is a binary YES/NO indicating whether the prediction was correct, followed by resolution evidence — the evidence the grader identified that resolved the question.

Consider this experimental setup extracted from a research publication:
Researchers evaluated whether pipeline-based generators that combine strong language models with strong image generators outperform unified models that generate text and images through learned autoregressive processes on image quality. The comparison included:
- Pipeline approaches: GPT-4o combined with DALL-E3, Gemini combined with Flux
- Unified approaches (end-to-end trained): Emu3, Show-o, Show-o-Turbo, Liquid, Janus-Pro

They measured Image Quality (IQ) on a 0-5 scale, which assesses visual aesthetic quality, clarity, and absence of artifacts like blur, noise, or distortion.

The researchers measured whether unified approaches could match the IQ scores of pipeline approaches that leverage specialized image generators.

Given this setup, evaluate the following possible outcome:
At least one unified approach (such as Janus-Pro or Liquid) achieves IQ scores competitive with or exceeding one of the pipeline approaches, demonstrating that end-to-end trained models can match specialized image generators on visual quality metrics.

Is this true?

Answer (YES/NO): NO